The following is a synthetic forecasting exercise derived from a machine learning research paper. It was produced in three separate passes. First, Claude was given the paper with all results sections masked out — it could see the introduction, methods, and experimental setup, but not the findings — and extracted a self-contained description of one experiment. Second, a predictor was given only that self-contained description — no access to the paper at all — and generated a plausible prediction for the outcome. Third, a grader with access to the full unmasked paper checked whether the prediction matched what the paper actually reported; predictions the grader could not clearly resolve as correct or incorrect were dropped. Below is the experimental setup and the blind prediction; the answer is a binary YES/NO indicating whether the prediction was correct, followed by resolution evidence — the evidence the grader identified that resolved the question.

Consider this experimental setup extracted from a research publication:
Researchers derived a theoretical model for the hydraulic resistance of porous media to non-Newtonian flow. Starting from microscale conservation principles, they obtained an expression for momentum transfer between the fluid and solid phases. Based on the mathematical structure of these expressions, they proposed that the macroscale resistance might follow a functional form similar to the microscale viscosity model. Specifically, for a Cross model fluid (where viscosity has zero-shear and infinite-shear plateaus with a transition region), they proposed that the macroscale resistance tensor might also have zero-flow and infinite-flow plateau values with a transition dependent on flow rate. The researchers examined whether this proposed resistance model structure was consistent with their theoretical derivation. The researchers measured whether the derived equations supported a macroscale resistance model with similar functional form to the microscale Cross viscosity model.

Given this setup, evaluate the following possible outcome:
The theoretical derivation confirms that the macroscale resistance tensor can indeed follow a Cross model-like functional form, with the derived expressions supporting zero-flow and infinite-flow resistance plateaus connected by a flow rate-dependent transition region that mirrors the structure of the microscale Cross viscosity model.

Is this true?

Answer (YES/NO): YES